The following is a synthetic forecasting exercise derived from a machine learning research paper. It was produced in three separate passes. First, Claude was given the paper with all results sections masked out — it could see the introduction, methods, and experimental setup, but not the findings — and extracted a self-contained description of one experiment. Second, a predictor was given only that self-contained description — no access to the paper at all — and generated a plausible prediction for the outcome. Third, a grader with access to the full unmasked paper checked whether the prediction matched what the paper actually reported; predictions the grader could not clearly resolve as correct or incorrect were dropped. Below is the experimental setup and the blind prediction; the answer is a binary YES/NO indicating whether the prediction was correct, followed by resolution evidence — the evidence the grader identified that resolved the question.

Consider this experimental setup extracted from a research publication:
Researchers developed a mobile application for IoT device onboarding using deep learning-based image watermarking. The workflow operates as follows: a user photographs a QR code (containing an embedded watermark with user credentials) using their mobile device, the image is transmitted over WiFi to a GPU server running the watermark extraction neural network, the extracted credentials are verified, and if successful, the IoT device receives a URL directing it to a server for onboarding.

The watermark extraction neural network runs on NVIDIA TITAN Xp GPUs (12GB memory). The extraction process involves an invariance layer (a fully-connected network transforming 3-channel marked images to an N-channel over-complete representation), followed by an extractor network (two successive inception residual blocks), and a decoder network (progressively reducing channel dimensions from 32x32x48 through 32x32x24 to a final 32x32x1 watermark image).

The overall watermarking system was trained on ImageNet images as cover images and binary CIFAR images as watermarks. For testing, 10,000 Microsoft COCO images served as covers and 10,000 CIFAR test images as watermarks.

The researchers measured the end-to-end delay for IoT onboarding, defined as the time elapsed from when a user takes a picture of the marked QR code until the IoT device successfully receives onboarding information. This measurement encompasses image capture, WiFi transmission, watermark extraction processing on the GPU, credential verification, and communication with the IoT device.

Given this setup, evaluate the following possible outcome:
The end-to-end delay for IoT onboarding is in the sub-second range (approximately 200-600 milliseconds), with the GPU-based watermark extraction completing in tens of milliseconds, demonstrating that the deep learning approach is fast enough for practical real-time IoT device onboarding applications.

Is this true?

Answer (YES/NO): NO